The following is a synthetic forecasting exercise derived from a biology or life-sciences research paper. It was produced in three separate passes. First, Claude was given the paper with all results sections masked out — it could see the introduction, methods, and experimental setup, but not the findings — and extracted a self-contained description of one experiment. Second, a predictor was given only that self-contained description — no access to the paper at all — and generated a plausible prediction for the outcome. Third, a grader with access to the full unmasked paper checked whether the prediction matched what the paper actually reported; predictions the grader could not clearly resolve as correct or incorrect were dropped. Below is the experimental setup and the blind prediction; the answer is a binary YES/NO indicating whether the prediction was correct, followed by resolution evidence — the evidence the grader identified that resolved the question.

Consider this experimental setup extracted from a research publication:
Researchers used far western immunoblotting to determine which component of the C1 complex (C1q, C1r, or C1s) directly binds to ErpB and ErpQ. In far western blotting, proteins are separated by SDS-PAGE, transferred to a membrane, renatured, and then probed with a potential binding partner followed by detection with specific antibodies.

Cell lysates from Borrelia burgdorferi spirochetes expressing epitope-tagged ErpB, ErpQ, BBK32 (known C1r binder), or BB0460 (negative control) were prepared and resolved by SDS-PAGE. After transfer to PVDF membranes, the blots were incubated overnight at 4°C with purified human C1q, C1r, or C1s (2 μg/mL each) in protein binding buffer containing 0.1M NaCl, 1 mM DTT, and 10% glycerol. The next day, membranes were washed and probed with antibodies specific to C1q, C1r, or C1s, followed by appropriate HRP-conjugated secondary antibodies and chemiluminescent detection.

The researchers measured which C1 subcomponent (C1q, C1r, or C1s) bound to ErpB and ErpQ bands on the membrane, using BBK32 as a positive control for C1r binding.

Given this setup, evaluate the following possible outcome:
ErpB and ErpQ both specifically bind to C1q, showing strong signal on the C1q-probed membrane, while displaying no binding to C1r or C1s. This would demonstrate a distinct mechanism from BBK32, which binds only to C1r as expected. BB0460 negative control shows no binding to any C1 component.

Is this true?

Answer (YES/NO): NO